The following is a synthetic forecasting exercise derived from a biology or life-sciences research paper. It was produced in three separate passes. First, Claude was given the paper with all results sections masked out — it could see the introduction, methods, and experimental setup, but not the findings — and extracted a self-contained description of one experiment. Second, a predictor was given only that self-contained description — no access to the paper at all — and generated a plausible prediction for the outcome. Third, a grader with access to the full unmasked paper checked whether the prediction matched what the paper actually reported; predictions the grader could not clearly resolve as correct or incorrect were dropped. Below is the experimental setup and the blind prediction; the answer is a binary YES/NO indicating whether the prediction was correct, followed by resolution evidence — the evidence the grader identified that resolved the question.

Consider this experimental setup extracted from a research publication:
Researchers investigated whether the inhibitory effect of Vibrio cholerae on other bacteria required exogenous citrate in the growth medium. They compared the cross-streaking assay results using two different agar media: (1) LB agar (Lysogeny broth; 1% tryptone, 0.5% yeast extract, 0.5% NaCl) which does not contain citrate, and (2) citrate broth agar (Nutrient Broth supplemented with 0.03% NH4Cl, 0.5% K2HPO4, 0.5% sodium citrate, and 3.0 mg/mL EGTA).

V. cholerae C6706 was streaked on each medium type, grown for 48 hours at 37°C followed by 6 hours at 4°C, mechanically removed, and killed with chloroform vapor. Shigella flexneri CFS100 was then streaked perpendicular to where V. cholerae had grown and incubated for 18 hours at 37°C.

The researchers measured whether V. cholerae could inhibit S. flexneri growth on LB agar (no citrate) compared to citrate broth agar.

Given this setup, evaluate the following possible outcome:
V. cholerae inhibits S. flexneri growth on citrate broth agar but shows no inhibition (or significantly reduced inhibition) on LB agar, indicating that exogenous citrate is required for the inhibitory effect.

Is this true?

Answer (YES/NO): NO